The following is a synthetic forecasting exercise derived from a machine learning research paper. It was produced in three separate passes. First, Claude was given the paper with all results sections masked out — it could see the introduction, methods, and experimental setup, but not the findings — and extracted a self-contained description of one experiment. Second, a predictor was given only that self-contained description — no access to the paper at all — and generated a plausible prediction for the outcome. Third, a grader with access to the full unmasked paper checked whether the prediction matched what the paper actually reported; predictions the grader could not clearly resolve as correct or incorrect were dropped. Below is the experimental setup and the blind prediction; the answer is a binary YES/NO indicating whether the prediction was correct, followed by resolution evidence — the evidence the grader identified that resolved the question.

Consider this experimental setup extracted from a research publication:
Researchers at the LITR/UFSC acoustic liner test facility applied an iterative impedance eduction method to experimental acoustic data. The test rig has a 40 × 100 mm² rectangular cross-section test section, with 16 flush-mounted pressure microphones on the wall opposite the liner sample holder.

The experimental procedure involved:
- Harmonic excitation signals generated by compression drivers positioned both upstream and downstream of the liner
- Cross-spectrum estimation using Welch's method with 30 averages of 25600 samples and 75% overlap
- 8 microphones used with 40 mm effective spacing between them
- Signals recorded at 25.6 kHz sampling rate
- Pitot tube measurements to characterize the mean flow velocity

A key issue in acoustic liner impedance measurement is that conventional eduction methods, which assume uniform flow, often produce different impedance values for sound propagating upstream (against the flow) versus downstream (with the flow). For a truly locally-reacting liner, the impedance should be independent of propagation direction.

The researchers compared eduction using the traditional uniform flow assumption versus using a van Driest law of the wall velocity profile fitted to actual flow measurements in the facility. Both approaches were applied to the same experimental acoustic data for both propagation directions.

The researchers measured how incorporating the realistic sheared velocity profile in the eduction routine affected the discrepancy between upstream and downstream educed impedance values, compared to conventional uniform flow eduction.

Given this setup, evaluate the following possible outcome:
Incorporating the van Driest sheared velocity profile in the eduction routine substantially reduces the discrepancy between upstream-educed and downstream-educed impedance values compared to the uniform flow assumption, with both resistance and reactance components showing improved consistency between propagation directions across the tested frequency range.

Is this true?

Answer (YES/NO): NO